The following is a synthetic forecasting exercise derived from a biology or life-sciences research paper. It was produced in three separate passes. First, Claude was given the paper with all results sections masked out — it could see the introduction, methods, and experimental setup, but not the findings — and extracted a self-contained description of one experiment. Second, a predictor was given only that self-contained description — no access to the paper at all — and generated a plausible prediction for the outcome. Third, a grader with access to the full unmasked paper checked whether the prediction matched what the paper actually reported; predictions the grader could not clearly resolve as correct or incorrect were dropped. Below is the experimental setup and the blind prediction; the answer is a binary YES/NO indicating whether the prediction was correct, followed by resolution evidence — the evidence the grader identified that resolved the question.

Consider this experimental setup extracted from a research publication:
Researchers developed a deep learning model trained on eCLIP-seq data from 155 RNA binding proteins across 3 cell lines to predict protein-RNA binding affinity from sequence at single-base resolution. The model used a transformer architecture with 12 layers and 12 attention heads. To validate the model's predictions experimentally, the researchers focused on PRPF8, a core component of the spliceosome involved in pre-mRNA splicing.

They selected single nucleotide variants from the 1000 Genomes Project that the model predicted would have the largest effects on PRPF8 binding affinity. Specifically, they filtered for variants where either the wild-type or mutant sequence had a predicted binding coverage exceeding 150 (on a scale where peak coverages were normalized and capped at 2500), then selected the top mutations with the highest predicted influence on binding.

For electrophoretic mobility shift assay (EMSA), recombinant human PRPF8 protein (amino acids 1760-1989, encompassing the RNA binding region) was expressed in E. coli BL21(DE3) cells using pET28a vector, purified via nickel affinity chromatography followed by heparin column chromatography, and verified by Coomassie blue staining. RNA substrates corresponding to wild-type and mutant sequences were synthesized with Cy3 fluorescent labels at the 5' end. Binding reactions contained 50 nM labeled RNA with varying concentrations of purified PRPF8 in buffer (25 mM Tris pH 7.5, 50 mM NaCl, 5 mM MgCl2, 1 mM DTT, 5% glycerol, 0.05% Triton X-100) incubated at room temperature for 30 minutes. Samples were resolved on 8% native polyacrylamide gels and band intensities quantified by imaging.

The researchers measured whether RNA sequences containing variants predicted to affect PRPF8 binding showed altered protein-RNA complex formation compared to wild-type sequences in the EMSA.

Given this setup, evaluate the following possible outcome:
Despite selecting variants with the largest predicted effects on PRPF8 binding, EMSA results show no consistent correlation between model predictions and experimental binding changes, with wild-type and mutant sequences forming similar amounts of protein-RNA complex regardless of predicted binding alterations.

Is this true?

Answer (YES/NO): NO